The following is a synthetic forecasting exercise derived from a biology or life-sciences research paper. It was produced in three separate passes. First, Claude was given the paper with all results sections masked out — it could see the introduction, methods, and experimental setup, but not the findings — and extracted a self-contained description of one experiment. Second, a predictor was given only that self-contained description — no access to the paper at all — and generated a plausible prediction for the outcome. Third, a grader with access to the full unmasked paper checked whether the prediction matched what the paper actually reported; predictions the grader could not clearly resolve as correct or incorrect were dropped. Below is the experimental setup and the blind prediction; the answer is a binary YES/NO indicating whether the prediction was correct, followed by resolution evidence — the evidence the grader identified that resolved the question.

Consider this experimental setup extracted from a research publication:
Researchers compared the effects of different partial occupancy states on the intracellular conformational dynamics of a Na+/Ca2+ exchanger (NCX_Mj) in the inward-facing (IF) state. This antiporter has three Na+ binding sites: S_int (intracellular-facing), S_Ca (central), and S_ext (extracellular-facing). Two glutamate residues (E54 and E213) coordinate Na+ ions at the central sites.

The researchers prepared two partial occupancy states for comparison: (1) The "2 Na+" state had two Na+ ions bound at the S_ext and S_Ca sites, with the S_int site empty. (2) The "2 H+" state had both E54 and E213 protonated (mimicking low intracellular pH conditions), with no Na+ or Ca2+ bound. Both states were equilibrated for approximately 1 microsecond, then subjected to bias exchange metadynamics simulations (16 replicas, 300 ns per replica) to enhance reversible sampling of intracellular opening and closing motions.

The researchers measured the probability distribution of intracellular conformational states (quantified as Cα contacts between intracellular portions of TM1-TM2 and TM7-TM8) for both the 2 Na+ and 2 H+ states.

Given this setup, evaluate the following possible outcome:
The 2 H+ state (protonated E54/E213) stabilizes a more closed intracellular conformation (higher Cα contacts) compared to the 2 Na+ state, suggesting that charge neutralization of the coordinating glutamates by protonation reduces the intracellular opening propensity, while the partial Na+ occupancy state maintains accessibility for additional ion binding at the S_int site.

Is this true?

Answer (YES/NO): NO